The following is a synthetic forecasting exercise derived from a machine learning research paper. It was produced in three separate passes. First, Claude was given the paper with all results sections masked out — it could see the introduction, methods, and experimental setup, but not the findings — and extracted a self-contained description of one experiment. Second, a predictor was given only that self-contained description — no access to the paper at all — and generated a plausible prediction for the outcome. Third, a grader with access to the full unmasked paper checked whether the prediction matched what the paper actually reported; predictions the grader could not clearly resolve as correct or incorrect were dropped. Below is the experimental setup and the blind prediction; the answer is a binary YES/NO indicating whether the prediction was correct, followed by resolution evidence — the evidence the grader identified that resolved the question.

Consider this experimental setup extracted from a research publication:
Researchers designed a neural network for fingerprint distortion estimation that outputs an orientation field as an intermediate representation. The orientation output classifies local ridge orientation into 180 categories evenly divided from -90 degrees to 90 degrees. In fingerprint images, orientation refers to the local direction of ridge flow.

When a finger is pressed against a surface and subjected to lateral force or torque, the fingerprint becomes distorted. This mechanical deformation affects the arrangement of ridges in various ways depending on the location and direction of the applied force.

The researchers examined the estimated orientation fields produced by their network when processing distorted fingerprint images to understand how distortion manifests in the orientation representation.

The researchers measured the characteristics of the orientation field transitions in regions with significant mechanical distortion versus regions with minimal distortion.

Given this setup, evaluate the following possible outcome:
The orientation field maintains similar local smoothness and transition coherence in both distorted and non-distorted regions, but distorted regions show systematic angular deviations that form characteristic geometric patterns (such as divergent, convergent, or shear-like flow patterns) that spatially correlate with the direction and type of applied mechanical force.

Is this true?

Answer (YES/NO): NO